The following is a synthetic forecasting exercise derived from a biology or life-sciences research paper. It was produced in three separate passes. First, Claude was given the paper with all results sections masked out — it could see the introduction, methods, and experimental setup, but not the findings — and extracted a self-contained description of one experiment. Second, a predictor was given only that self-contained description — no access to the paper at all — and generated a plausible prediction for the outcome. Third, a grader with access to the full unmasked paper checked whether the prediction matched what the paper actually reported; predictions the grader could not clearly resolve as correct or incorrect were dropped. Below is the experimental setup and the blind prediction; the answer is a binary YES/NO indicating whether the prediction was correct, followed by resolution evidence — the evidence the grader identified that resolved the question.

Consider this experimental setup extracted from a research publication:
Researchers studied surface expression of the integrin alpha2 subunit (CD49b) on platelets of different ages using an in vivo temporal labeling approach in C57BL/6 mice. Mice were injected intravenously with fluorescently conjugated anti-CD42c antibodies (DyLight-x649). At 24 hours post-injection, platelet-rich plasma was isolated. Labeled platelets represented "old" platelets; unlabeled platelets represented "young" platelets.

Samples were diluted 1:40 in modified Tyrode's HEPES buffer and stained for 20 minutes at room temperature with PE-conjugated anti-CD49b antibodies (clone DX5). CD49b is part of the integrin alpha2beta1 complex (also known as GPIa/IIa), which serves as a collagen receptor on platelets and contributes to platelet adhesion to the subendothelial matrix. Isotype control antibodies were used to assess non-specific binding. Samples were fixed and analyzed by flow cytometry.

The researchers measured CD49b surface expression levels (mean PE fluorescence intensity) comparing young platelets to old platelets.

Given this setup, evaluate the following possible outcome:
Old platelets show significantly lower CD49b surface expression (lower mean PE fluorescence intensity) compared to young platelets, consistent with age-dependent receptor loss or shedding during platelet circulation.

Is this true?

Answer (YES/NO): NO